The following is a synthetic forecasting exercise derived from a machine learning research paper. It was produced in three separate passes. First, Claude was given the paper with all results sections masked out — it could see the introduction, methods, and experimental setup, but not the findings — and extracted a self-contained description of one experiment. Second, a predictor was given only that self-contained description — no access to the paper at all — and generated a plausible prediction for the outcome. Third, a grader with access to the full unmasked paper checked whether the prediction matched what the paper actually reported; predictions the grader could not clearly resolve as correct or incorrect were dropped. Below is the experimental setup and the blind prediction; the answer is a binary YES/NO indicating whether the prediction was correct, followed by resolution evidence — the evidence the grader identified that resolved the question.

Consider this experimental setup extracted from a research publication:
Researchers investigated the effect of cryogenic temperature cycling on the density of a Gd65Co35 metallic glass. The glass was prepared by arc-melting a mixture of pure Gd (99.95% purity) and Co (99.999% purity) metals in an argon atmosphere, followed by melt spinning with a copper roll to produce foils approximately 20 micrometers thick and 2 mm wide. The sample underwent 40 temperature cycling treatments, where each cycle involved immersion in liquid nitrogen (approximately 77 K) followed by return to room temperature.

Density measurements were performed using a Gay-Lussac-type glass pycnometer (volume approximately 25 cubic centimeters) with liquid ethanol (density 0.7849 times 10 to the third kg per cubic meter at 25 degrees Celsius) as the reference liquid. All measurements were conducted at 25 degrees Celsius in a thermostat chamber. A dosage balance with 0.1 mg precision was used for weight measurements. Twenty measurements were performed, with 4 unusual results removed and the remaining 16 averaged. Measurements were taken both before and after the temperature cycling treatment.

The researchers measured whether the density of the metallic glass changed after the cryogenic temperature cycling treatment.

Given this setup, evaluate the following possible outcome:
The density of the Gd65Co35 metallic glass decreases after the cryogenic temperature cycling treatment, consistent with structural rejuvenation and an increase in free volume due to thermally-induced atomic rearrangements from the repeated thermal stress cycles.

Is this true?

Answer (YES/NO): NO